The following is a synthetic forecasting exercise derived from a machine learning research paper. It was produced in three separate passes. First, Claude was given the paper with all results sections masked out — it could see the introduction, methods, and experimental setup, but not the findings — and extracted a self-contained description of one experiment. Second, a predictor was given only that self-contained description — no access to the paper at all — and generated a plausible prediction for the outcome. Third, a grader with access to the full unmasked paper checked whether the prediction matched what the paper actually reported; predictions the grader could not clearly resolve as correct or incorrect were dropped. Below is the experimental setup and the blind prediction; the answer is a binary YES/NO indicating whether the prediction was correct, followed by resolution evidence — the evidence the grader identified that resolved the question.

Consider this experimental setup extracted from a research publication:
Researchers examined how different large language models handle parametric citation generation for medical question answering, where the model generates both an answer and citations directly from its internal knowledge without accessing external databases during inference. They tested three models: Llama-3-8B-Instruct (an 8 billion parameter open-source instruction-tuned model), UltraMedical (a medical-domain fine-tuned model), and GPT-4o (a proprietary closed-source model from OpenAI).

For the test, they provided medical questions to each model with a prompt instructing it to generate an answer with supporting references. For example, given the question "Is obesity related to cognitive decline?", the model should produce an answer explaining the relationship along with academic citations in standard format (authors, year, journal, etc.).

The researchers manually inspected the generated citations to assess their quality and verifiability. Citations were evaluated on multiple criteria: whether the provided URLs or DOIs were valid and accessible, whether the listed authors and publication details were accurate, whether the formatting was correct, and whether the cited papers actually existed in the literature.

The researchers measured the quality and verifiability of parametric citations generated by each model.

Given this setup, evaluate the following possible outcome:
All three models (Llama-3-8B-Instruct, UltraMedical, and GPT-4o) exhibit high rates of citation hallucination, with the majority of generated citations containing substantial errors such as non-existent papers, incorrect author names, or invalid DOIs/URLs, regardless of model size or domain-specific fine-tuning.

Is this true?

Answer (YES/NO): NO